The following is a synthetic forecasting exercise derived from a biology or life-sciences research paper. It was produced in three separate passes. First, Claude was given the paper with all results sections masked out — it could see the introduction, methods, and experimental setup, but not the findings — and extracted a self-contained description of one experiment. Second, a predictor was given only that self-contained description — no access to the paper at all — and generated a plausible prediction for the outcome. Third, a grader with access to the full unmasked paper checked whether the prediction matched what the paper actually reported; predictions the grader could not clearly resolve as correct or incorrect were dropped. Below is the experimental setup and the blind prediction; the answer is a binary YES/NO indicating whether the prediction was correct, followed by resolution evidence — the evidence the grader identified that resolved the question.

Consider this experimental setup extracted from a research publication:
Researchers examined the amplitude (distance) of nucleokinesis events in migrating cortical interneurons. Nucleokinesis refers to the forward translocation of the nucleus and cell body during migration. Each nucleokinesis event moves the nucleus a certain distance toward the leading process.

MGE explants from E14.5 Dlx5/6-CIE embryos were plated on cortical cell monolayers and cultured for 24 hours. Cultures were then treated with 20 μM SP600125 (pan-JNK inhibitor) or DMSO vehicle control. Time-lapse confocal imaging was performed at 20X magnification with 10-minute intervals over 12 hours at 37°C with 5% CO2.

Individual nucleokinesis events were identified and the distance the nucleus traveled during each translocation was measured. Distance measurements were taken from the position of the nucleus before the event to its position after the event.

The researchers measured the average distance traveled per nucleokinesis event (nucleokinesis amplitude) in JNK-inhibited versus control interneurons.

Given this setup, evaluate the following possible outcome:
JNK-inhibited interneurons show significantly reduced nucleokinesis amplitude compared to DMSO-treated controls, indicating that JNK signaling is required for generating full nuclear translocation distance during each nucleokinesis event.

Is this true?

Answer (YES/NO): YES